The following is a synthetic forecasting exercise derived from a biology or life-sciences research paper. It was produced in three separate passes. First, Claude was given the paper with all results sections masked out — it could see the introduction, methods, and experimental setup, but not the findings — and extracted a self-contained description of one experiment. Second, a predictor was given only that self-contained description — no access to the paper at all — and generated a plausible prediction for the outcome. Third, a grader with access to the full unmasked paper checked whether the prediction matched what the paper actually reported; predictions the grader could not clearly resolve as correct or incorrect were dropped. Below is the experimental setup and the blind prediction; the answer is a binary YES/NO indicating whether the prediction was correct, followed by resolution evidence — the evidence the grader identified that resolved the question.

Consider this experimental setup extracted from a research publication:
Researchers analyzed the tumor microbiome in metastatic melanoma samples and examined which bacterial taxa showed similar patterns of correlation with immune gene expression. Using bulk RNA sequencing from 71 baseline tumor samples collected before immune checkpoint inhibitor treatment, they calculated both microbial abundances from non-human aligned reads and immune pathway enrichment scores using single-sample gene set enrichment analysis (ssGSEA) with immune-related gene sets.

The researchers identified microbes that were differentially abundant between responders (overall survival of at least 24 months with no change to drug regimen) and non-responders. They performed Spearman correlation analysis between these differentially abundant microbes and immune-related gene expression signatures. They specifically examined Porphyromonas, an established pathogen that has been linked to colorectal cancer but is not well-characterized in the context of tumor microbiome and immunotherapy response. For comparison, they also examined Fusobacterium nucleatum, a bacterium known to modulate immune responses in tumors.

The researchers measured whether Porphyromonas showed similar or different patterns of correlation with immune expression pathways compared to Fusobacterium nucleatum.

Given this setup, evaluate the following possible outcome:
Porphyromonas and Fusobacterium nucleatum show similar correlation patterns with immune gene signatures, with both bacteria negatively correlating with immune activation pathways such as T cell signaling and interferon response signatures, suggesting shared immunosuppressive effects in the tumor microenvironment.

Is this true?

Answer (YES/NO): NO